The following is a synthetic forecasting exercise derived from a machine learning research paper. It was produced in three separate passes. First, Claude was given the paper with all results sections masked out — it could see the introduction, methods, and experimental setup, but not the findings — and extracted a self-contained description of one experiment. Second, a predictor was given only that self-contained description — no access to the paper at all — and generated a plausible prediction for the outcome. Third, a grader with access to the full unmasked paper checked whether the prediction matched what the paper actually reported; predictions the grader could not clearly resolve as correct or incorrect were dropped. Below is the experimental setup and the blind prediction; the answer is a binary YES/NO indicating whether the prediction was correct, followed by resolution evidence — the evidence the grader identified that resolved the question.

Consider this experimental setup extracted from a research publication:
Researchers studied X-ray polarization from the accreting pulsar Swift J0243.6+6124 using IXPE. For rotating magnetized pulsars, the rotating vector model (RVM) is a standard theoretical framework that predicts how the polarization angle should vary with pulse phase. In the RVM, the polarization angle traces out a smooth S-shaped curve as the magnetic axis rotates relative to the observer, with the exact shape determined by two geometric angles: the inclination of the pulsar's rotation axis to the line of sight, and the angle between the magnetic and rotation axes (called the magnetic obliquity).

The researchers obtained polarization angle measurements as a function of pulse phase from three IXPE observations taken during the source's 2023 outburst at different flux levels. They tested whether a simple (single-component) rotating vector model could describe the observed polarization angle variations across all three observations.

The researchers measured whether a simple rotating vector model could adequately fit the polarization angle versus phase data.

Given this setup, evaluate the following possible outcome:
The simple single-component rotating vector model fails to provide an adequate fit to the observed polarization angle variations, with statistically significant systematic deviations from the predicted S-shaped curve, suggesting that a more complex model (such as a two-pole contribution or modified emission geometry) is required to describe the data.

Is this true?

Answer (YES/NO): YES